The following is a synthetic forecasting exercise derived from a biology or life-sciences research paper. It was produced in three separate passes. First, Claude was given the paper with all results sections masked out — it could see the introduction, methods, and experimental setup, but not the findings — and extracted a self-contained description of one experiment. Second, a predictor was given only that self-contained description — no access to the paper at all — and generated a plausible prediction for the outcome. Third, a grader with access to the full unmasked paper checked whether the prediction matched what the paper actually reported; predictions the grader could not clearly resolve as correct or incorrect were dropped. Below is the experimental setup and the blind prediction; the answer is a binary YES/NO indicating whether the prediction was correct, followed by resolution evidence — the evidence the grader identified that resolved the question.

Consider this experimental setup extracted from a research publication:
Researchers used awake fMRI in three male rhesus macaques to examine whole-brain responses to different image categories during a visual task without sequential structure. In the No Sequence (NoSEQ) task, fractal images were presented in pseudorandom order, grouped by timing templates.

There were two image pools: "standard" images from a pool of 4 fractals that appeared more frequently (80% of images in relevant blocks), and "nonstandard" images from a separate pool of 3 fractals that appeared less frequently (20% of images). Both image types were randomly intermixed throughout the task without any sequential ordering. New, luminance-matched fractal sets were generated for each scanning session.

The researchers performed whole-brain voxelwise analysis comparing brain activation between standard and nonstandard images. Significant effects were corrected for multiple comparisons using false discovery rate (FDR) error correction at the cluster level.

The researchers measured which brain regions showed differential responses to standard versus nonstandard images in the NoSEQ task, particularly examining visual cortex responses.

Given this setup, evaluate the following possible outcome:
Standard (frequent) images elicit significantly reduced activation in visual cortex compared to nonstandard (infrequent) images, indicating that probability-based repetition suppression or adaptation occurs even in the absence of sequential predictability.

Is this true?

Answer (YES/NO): NO